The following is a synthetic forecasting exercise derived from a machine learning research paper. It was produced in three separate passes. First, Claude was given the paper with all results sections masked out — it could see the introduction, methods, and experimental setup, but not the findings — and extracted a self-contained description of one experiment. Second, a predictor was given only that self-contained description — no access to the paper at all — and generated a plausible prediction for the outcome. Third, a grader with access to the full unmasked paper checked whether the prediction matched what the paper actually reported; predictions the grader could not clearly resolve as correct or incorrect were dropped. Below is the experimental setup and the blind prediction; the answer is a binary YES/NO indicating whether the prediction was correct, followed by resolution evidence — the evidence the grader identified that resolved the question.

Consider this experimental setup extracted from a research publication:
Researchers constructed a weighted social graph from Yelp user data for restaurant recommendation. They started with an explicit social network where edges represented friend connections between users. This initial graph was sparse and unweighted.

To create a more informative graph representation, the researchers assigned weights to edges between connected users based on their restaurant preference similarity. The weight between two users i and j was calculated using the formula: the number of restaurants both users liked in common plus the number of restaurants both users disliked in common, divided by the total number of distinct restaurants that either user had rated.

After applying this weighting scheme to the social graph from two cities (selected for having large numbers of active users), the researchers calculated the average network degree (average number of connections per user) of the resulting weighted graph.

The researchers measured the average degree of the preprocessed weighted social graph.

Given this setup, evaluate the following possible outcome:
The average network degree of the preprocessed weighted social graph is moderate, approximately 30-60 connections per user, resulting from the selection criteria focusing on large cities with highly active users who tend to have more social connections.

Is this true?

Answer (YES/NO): YES